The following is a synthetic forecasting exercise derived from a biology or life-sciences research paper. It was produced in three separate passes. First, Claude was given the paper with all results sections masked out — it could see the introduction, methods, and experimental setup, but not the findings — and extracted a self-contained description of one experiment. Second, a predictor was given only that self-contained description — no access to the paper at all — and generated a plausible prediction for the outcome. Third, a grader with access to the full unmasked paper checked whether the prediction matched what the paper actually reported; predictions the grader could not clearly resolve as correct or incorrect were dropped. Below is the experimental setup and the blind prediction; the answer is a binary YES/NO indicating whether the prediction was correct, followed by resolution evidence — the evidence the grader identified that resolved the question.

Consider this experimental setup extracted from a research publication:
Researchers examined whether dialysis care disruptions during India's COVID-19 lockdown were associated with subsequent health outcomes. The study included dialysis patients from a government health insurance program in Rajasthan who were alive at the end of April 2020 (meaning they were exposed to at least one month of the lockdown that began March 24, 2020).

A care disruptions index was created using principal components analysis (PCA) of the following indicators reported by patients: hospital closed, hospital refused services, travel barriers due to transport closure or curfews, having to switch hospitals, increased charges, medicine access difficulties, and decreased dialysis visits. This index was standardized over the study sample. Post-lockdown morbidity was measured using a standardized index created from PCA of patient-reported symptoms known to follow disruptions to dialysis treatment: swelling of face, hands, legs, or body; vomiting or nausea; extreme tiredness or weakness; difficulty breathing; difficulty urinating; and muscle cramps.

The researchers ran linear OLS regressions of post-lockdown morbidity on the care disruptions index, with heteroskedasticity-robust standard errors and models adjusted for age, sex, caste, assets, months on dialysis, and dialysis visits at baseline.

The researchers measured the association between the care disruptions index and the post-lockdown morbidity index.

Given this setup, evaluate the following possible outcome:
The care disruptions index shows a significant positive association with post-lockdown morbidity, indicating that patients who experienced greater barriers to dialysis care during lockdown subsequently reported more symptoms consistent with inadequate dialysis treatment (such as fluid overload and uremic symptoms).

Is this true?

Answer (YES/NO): YES